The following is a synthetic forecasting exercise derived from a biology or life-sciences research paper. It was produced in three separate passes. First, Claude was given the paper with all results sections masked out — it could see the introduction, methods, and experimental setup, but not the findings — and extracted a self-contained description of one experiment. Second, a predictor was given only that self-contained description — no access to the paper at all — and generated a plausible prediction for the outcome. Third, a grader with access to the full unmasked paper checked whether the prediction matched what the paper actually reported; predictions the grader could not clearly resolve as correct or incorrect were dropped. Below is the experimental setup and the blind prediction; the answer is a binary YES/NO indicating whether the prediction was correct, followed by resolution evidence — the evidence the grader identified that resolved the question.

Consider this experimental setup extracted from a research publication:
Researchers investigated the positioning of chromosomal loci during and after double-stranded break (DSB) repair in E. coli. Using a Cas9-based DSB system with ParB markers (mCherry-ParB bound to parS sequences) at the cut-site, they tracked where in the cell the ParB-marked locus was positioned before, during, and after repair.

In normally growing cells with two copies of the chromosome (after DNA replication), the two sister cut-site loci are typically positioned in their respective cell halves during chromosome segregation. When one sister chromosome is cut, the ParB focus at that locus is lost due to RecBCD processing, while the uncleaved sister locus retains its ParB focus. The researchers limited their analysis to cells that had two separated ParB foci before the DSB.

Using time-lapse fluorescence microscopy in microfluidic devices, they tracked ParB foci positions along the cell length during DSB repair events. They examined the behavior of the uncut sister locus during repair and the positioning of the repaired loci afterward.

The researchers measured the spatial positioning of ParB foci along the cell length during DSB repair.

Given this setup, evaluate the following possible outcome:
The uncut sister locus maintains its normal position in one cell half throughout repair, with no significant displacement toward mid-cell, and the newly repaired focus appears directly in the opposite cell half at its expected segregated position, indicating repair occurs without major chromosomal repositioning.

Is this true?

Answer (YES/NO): NO